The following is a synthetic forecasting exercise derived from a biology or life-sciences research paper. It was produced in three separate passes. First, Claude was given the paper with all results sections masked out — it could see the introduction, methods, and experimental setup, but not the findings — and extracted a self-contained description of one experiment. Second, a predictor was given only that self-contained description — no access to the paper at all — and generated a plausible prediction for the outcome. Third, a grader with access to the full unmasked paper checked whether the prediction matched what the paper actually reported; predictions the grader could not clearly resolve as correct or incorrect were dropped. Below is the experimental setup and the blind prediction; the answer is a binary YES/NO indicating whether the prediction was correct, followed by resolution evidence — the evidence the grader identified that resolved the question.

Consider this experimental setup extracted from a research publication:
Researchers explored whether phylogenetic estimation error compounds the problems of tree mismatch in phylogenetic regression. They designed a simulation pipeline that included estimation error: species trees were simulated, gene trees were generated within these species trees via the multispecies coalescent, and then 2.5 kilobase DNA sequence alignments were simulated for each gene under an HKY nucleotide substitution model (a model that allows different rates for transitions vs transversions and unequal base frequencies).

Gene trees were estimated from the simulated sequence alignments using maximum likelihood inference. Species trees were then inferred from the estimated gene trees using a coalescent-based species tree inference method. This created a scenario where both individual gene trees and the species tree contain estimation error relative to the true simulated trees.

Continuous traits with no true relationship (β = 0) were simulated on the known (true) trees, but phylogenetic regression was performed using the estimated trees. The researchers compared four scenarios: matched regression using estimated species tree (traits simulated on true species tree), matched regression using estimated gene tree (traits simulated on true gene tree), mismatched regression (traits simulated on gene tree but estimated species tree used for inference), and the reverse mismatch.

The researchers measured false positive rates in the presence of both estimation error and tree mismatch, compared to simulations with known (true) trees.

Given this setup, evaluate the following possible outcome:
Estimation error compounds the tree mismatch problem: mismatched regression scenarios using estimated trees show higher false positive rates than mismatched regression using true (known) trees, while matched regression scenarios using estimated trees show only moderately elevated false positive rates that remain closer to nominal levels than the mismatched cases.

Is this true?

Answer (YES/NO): YES